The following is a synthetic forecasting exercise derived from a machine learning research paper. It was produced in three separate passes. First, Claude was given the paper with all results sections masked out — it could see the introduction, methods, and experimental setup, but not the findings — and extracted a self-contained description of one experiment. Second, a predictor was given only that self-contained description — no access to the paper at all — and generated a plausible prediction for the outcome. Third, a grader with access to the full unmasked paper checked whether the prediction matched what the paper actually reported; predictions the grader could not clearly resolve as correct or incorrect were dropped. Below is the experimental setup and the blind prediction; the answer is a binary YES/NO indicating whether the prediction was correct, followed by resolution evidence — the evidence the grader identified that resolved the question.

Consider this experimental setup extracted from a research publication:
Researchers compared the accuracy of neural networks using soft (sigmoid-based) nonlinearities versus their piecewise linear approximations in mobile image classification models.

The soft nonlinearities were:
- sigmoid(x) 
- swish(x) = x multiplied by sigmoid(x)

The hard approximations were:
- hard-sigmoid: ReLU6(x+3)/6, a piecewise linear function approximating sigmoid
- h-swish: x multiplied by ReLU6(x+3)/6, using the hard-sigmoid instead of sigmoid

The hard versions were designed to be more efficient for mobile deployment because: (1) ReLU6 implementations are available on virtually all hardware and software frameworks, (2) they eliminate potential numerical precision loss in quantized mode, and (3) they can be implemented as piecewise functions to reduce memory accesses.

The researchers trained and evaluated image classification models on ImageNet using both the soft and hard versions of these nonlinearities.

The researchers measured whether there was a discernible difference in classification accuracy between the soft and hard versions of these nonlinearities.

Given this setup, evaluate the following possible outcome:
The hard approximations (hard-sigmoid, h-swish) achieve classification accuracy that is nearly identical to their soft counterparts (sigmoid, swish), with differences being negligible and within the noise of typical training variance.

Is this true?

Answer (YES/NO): YES